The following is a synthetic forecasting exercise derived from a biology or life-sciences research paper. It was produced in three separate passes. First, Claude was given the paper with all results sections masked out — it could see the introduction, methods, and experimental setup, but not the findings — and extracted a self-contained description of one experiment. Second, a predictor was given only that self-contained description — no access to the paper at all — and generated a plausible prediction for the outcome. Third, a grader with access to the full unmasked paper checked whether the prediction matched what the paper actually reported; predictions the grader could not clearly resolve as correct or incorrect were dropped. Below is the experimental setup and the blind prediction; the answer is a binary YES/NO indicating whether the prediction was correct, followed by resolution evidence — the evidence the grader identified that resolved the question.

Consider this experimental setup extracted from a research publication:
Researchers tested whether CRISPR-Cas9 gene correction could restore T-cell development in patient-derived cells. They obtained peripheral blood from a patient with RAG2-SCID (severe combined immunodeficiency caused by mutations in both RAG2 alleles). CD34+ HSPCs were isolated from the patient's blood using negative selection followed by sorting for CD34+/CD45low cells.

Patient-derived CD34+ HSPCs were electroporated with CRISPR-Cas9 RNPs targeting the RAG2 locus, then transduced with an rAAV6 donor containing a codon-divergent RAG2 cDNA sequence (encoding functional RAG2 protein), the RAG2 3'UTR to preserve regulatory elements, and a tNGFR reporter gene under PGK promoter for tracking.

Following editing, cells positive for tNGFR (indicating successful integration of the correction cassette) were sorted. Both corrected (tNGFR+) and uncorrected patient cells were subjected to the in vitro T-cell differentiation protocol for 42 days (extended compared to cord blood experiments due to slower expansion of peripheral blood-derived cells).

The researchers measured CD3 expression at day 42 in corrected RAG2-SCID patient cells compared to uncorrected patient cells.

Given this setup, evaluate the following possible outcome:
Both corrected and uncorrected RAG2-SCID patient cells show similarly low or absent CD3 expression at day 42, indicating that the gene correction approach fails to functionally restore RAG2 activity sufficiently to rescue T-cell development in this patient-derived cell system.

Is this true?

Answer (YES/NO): NO